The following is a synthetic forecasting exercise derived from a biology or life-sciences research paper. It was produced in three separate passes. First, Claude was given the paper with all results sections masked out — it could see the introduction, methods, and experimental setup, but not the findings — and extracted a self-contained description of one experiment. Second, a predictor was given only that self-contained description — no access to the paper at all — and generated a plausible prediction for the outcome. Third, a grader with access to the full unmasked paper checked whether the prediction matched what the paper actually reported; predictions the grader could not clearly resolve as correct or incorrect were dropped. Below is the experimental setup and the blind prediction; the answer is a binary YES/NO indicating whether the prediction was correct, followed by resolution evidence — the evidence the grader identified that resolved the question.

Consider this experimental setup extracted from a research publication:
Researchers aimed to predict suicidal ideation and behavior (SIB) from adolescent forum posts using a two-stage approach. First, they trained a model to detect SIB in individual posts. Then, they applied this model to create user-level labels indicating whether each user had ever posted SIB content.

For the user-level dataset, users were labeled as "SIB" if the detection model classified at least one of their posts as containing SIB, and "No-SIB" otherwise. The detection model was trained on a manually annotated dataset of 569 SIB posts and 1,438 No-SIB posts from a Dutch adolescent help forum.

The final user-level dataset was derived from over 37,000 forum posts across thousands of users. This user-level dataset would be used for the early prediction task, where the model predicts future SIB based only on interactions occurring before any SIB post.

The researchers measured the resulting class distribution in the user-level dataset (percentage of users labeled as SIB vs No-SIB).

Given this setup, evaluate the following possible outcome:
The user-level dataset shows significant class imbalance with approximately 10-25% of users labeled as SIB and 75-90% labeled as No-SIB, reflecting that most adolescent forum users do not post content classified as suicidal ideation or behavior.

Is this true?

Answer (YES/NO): NO